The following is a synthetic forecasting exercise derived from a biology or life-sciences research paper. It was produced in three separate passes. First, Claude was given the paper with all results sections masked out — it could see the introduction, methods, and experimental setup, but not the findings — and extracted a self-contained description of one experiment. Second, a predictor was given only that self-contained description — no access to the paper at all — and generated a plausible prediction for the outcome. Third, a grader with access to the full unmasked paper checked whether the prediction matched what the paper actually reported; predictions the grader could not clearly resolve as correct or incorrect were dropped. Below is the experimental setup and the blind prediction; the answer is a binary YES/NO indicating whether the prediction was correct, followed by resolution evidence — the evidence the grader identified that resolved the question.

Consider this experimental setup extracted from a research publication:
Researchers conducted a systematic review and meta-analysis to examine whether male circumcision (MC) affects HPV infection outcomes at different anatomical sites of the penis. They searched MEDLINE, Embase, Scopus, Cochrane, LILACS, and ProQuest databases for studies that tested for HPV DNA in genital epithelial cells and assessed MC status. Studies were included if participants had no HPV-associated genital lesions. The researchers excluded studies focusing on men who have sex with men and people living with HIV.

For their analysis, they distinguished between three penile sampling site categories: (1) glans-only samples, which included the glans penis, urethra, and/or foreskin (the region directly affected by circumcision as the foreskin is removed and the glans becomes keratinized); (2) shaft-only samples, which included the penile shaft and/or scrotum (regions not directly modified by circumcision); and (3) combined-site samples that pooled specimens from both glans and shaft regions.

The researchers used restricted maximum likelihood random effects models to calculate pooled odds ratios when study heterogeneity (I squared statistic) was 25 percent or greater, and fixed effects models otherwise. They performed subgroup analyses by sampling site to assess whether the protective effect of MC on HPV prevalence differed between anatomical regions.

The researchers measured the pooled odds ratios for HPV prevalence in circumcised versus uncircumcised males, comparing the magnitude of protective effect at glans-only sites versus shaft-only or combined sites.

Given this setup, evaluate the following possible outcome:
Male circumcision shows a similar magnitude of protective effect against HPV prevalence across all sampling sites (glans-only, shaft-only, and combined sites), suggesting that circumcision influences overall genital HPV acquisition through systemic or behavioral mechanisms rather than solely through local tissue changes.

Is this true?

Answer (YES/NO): NO